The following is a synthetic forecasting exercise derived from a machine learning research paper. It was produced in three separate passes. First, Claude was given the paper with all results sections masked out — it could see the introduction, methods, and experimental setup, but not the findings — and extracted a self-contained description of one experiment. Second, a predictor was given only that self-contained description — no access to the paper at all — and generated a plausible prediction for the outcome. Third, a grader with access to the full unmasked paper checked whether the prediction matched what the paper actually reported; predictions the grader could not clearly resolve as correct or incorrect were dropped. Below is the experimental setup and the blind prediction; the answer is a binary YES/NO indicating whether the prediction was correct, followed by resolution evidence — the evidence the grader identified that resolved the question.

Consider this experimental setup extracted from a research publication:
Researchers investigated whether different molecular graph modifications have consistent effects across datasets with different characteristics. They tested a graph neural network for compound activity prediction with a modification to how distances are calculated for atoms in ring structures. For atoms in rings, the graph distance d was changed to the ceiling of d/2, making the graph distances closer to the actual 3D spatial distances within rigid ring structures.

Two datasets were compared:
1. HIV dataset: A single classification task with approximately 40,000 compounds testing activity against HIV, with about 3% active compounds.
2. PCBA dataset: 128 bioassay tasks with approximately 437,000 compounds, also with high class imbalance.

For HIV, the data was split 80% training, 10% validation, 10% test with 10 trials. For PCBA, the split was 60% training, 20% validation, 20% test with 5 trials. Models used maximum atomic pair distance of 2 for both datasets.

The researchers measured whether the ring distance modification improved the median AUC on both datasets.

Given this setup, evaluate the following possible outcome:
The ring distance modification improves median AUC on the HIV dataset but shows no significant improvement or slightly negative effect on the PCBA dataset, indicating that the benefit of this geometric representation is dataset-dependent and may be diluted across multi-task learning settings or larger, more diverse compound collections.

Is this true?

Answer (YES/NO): NO